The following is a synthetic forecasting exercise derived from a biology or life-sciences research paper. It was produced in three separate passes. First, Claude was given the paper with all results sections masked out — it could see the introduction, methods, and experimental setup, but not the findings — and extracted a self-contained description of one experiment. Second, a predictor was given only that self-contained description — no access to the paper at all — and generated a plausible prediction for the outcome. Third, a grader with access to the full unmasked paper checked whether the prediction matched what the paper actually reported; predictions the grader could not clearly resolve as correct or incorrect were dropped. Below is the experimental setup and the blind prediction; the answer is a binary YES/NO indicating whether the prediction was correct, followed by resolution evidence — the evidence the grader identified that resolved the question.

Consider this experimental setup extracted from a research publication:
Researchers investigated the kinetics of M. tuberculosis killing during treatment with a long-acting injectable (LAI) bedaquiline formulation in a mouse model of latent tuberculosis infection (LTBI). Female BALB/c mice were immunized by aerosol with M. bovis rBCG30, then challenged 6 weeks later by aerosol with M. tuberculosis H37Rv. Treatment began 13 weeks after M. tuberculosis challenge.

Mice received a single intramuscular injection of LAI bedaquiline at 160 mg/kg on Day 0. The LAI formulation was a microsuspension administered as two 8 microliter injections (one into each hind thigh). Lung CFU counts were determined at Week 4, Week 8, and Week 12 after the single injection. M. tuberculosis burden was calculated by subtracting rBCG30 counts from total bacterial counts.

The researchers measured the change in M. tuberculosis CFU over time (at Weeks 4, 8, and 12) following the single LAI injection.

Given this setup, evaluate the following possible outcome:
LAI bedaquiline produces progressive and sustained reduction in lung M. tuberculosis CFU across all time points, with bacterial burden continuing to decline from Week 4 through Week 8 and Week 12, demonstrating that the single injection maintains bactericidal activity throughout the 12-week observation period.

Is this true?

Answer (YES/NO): YES